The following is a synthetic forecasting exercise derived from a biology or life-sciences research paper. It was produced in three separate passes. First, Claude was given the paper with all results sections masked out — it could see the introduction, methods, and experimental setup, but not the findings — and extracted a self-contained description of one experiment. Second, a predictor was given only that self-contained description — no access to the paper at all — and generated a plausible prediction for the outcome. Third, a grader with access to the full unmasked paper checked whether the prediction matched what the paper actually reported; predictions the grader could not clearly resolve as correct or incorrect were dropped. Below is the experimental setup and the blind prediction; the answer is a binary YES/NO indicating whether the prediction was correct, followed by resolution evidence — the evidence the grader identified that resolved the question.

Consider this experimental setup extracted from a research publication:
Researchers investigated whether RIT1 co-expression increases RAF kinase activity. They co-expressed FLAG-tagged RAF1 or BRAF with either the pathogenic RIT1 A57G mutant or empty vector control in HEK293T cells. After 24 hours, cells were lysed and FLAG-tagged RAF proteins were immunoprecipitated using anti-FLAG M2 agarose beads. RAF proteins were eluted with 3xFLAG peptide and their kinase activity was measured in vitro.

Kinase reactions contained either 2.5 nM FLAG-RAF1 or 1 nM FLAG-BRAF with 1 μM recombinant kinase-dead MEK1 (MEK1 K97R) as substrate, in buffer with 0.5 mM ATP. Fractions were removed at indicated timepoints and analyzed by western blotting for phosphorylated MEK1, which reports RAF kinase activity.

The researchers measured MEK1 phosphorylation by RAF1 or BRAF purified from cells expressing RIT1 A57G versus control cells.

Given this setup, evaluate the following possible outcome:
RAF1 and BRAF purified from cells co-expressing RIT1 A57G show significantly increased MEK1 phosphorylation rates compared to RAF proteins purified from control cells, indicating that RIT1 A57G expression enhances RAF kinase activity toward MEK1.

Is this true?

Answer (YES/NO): NO